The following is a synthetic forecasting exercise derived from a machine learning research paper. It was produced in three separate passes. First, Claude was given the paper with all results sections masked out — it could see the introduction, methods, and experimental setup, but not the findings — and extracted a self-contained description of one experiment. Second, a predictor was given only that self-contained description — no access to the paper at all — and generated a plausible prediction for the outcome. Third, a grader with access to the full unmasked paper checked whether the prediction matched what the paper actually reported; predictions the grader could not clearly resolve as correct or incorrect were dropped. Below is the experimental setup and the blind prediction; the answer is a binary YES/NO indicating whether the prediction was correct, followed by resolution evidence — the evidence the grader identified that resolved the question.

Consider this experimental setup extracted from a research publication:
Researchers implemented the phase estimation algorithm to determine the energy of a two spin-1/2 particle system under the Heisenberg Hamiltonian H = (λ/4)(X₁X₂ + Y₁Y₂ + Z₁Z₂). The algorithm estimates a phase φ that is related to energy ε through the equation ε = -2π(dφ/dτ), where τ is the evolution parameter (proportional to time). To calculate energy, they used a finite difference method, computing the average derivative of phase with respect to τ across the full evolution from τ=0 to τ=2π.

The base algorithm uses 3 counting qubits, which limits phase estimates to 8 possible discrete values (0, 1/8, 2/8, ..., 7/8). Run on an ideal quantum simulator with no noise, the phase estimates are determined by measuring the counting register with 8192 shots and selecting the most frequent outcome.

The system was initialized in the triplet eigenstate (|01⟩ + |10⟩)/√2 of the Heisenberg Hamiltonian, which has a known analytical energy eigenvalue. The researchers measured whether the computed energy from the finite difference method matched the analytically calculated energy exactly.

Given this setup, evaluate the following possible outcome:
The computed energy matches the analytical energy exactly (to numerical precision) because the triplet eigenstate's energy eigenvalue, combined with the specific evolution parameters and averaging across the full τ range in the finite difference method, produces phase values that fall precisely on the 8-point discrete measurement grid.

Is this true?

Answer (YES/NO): NO